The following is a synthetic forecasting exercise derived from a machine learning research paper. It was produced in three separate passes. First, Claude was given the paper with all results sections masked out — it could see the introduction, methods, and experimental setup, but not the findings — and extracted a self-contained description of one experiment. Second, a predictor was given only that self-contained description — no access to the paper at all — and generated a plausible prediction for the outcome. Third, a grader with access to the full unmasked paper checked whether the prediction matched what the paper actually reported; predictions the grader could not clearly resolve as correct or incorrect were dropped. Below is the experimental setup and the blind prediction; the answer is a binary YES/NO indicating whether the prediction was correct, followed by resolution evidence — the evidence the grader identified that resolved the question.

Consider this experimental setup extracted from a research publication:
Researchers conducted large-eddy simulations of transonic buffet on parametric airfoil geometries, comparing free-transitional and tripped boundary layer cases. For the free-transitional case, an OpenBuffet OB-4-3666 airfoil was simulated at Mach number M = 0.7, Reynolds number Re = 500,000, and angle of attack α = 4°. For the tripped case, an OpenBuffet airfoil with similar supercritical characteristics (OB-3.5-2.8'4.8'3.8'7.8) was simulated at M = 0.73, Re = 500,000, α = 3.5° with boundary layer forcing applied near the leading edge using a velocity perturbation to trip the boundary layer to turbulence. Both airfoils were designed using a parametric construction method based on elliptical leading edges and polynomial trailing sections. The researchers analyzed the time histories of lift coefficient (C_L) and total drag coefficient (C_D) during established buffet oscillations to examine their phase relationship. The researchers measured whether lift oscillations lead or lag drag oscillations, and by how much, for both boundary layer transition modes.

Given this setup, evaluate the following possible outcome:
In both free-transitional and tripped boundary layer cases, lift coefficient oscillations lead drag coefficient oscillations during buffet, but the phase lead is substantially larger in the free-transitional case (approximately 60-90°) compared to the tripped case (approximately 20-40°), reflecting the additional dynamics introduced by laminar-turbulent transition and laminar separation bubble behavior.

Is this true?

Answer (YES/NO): NO